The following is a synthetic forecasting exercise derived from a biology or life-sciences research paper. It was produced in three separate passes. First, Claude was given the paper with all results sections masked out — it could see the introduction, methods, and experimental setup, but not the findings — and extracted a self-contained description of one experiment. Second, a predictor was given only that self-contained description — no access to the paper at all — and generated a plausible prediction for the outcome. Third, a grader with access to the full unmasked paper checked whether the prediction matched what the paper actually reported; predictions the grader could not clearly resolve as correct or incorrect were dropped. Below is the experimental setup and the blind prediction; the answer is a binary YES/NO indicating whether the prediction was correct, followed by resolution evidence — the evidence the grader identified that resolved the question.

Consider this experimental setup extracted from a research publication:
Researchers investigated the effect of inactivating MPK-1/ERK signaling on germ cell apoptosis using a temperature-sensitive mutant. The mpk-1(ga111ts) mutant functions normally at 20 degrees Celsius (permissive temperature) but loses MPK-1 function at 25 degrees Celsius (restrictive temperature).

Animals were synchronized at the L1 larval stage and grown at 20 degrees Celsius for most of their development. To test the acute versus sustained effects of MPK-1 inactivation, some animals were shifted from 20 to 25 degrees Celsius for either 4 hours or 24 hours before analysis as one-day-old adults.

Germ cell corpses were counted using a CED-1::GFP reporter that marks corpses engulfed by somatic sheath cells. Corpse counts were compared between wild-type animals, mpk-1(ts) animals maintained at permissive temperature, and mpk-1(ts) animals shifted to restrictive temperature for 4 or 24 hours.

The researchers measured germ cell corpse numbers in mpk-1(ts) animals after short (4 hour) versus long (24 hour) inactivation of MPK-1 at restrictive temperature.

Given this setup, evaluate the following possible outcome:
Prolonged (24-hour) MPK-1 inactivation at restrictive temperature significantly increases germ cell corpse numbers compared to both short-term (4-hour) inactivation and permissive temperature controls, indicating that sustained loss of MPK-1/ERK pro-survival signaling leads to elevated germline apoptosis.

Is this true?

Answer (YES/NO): NO